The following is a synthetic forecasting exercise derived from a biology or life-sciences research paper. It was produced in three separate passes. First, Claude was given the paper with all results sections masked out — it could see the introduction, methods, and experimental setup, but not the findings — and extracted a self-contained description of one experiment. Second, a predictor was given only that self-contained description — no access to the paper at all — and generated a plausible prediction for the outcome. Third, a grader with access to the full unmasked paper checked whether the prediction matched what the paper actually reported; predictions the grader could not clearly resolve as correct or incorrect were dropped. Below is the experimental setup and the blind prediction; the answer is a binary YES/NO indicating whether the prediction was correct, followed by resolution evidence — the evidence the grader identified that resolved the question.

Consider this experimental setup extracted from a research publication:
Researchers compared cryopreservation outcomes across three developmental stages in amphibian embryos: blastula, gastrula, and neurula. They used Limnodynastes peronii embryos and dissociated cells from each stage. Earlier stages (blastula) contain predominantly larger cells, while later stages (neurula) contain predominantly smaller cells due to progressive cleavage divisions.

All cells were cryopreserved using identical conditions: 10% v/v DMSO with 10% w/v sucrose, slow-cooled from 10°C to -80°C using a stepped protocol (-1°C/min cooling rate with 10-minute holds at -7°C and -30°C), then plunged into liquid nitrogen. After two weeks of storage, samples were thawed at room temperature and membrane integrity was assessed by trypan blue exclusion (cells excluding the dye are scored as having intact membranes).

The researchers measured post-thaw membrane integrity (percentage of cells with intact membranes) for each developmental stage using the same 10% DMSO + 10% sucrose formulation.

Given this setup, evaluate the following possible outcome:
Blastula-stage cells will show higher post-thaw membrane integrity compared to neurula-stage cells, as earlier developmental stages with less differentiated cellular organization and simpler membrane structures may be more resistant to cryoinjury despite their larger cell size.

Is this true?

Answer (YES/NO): NO